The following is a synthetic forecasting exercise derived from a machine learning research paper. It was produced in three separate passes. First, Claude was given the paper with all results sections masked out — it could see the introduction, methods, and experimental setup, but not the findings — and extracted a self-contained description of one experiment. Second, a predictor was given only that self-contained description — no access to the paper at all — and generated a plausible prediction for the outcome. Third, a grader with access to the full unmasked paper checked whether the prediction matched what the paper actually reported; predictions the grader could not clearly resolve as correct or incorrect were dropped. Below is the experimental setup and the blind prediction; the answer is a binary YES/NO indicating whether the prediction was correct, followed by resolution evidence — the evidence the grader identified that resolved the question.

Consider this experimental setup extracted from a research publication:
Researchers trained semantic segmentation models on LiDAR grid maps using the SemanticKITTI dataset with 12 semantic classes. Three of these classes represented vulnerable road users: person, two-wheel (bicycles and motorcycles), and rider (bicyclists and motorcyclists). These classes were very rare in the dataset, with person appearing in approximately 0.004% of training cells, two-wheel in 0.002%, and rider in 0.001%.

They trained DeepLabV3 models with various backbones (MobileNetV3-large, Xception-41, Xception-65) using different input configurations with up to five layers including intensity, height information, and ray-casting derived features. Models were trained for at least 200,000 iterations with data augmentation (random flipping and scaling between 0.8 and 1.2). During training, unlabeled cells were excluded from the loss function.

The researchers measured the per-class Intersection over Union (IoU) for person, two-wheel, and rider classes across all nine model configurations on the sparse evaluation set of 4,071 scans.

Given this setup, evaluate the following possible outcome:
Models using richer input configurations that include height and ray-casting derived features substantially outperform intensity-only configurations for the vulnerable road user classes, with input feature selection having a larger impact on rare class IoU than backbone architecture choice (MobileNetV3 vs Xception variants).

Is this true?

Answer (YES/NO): NO